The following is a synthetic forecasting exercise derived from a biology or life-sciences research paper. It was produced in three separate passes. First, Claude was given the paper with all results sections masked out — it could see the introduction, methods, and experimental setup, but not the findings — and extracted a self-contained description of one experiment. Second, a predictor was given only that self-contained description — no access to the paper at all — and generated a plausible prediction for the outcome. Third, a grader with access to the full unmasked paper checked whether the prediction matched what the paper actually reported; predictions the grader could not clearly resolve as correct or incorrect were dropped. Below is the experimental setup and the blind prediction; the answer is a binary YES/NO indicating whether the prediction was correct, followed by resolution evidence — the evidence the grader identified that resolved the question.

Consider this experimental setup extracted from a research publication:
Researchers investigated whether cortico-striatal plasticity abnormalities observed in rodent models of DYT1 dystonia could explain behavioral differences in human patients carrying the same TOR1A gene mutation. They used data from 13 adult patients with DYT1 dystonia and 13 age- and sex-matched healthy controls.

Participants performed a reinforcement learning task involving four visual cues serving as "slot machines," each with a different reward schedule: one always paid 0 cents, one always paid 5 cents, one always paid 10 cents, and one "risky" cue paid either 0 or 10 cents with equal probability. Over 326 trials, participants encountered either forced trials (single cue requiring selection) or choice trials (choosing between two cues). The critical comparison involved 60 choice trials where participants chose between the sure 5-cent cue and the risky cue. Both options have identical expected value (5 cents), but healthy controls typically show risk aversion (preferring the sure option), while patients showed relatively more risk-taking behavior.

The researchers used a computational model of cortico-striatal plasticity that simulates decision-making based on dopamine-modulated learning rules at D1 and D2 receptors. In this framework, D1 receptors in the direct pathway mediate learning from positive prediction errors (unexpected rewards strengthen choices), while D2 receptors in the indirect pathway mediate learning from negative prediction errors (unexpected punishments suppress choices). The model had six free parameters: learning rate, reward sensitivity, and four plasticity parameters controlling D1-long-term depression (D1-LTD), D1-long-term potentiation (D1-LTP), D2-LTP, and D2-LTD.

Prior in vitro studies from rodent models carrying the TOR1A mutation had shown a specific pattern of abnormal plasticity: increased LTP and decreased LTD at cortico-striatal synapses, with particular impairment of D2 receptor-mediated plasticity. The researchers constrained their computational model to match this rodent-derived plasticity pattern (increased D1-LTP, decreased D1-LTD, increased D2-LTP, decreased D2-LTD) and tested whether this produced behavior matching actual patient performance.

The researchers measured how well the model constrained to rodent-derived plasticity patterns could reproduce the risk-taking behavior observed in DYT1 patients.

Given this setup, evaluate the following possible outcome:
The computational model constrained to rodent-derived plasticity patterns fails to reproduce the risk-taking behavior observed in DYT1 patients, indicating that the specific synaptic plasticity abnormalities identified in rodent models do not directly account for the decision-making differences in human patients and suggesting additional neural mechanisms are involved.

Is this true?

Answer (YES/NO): YES